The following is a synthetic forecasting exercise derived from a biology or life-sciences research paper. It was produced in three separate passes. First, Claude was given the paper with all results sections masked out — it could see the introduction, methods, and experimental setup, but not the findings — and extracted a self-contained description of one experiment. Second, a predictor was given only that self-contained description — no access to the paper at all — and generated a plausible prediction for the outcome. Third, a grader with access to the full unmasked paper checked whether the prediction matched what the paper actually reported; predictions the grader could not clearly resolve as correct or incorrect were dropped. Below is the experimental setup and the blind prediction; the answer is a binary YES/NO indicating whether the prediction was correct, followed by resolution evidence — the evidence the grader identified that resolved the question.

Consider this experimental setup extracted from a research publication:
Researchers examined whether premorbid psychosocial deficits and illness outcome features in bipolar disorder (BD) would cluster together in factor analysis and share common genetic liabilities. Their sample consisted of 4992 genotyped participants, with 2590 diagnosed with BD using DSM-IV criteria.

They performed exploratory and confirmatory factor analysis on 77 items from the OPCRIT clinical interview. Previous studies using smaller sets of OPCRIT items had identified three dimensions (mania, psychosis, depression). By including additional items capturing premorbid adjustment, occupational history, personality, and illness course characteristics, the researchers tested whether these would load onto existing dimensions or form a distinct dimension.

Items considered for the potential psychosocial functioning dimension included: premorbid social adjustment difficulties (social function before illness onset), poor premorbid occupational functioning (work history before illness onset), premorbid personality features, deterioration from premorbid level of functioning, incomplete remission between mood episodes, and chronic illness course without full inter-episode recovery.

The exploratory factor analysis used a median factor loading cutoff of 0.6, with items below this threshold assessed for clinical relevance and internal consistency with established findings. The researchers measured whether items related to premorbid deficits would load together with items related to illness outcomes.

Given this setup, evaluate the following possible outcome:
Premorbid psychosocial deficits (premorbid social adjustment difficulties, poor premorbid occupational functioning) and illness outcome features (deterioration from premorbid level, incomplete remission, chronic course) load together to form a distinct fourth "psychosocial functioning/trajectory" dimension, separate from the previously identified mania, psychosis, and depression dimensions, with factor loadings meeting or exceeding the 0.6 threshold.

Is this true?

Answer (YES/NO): YES